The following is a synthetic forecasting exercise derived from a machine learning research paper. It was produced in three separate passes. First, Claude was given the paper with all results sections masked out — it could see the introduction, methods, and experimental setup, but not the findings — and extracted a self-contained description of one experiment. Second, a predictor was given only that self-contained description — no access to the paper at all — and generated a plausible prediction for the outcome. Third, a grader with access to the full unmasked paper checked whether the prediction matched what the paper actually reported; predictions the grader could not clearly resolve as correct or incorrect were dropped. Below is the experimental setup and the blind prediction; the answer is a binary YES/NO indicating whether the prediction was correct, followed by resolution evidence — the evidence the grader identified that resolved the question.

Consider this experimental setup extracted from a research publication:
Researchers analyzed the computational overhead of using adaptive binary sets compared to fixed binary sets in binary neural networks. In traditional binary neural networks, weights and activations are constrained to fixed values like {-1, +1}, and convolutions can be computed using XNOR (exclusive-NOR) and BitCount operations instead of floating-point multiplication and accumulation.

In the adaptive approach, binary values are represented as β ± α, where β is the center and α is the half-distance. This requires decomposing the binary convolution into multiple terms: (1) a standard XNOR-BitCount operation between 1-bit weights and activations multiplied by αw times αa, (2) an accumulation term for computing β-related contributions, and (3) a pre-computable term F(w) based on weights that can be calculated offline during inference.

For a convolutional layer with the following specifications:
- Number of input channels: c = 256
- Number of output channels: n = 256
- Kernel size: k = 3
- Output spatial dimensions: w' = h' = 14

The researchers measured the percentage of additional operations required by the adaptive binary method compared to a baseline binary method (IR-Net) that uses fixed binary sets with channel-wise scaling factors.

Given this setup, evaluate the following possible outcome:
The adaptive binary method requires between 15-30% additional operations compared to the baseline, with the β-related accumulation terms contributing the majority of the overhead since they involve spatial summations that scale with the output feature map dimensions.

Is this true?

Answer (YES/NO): NO